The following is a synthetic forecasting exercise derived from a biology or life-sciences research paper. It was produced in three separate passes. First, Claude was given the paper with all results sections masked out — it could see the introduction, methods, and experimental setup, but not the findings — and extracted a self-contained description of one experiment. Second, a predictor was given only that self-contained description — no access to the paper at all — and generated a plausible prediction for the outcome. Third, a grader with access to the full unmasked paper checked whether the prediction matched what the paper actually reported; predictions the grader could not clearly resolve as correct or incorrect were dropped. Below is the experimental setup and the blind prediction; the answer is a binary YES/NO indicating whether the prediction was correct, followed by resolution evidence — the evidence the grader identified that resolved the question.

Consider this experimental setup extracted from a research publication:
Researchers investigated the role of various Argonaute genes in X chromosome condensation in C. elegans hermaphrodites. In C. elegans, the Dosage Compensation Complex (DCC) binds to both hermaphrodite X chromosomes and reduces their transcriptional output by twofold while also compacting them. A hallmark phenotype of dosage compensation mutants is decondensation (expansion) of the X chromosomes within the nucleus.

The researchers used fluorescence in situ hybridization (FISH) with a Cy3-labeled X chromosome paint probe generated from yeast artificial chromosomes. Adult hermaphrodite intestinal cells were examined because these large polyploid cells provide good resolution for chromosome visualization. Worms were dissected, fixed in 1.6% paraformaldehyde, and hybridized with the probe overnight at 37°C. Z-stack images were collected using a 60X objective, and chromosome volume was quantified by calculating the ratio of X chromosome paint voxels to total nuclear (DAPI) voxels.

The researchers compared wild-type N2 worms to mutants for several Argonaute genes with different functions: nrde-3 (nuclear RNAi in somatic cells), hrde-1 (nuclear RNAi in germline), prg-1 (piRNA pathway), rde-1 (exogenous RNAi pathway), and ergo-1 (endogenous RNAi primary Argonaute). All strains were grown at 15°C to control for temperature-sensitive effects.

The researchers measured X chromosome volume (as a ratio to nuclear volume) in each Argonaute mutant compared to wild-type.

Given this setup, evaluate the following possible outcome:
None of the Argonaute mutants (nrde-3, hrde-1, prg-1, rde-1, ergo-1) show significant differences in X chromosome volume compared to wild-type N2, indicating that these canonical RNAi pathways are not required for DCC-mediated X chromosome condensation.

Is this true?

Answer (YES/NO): NO